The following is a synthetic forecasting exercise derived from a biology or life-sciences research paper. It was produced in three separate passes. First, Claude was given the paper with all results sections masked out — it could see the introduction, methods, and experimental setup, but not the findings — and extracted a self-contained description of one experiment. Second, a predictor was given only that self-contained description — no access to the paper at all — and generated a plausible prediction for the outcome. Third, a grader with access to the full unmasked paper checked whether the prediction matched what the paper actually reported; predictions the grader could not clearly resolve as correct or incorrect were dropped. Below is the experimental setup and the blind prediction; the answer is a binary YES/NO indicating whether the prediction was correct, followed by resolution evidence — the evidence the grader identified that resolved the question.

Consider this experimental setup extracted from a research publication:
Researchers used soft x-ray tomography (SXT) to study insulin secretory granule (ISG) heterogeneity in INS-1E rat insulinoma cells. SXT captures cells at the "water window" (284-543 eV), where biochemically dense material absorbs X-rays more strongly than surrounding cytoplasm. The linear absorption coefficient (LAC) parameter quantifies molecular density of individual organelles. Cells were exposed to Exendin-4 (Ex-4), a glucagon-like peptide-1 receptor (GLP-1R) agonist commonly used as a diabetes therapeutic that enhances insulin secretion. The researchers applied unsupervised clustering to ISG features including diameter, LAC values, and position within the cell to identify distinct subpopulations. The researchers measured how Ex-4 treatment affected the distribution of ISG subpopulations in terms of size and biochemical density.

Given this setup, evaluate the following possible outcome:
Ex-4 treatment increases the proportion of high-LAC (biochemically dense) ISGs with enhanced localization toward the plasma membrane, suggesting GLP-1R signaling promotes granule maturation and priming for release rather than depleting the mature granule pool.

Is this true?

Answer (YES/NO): YES